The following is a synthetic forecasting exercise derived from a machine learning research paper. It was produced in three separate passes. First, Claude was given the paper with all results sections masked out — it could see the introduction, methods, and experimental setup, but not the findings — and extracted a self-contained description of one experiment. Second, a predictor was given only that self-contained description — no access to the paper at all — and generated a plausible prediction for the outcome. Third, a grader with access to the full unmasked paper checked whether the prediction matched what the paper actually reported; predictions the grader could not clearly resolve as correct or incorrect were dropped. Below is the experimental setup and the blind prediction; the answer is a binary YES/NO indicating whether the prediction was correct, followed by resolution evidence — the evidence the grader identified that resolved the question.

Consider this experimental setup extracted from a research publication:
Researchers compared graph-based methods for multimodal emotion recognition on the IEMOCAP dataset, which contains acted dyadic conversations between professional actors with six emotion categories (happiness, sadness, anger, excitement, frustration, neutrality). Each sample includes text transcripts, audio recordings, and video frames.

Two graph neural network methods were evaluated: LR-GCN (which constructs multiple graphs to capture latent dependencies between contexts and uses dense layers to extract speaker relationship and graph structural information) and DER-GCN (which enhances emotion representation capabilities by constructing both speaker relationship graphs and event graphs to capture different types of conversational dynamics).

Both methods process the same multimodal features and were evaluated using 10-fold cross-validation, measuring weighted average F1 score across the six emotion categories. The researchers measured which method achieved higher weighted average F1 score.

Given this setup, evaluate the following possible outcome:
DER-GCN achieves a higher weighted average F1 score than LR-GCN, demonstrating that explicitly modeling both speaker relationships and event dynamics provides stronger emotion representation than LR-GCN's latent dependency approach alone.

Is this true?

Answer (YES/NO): YES